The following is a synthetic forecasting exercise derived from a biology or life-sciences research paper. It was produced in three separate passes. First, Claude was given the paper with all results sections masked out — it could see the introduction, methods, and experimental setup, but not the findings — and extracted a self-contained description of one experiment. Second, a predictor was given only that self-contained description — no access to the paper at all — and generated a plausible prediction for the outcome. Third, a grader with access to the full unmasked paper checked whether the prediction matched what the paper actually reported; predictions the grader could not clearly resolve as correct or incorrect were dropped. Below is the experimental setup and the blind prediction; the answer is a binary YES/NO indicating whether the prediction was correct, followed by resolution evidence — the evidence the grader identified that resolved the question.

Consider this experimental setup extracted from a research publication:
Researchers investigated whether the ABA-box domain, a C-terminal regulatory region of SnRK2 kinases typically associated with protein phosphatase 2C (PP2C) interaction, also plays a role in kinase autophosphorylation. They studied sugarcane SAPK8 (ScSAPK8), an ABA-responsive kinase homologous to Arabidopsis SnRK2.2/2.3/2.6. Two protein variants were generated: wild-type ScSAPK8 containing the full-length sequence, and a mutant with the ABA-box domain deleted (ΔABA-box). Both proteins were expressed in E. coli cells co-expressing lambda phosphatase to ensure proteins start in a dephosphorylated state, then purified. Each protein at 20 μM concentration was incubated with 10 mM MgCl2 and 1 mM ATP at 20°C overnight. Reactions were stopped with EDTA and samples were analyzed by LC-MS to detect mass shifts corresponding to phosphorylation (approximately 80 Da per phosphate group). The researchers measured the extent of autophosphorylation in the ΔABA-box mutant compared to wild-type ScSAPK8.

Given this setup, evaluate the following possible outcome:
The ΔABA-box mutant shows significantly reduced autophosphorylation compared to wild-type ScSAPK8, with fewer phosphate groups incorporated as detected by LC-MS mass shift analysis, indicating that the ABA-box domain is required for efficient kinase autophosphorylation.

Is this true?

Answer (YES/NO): YES